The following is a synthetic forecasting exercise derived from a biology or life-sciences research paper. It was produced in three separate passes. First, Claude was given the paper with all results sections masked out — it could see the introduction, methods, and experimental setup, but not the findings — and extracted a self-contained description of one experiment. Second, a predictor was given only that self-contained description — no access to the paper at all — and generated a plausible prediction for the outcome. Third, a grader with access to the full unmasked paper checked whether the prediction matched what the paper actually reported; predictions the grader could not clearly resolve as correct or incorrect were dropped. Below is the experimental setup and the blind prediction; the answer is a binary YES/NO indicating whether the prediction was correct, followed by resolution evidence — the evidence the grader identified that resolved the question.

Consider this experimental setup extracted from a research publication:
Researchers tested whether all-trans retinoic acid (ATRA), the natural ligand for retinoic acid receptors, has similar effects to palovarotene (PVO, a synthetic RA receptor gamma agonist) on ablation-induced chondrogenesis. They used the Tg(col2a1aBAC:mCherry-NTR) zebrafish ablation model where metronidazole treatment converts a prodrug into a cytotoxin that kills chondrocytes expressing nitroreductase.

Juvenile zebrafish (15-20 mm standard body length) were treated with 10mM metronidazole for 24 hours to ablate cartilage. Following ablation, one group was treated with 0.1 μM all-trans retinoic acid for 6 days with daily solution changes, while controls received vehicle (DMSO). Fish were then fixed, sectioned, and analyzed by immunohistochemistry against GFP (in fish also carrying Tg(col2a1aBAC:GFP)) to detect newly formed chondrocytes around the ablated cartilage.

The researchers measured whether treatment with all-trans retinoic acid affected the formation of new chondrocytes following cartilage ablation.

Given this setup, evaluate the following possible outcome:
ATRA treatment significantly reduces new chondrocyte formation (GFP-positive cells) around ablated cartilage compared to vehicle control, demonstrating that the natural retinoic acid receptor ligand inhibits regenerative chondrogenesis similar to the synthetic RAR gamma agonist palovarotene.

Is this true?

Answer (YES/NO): YES